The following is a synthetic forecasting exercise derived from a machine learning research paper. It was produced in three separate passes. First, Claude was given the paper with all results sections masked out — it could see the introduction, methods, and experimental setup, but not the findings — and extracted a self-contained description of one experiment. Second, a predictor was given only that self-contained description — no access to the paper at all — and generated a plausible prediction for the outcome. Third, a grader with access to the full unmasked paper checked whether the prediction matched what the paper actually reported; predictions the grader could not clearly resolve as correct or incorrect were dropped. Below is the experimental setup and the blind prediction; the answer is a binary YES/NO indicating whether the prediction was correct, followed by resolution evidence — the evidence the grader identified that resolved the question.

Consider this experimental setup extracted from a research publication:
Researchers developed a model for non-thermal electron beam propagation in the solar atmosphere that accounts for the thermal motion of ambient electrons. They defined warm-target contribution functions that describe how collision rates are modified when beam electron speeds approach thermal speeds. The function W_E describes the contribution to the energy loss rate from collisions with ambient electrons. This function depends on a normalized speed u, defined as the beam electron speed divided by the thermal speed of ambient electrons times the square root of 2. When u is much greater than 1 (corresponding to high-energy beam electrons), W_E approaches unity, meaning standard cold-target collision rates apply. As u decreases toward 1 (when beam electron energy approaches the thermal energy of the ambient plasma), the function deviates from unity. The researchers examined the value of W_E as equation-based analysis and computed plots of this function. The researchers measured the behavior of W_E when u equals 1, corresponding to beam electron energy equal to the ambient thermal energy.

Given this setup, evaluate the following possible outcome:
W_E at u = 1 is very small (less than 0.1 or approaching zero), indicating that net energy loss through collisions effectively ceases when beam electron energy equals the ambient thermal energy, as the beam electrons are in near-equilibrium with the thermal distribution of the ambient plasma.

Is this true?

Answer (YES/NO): YES